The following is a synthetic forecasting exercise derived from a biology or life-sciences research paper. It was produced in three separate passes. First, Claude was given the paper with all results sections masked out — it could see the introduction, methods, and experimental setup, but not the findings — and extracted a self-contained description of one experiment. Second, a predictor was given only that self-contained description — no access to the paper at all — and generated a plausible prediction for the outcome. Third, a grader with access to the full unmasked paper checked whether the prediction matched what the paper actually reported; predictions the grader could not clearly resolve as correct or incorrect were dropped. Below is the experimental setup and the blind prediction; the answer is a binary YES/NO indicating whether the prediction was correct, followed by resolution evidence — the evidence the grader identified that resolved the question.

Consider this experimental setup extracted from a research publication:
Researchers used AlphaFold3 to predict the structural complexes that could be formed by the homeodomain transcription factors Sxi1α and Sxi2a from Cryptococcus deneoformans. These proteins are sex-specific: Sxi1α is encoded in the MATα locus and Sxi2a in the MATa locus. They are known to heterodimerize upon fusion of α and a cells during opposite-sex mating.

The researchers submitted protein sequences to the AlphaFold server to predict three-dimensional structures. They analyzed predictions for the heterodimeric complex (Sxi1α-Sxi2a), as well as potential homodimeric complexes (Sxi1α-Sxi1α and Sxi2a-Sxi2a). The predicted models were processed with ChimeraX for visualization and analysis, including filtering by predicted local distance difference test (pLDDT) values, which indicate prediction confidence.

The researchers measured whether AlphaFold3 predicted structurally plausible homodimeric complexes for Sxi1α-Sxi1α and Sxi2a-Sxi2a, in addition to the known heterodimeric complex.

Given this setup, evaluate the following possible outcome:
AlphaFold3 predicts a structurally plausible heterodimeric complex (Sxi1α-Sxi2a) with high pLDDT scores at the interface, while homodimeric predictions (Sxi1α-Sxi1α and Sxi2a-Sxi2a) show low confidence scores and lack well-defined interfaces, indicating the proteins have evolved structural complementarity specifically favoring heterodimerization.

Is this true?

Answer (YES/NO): YES